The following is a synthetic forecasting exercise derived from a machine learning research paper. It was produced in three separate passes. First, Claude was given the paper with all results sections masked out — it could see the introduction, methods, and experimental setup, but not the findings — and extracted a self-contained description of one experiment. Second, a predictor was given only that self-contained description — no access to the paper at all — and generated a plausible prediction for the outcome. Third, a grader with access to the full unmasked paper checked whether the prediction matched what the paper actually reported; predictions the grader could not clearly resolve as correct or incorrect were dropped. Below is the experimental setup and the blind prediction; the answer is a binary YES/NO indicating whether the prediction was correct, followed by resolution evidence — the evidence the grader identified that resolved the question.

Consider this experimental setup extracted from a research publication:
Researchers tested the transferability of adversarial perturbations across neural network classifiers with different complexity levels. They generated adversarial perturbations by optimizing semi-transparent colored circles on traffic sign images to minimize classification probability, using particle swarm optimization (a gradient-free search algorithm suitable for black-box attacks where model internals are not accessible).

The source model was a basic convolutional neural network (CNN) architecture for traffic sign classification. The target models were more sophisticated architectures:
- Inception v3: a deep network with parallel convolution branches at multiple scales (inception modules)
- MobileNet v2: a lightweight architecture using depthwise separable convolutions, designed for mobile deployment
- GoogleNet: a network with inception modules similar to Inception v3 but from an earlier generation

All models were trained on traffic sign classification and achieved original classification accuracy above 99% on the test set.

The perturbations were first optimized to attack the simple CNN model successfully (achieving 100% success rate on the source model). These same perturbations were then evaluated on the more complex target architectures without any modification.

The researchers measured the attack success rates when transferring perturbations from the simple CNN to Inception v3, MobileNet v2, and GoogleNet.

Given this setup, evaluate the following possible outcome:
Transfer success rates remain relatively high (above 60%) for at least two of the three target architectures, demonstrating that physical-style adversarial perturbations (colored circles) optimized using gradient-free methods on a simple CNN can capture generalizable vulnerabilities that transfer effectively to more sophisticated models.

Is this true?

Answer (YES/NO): YES